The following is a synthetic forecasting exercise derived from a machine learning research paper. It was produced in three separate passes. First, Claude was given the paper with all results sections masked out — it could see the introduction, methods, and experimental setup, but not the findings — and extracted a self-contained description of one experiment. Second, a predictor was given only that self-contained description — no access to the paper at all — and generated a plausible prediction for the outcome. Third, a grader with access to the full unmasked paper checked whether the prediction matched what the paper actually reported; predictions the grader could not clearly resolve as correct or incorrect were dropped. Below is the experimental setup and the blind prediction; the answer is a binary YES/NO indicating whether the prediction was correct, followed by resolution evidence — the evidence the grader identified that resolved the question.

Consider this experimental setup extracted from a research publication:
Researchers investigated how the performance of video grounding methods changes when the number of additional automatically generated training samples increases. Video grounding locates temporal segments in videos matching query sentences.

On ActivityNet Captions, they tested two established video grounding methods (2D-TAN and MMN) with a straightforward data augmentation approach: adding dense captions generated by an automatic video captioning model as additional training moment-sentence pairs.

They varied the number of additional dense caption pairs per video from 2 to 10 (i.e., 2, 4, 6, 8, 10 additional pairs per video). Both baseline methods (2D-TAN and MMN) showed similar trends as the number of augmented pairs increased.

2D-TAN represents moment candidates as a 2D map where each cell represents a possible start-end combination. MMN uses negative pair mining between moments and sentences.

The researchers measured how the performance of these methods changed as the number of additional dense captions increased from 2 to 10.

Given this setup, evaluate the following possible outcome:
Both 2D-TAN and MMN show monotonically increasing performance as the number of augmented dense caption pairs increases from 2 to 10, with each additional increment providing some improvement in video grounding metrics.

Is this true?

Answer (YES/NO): NO